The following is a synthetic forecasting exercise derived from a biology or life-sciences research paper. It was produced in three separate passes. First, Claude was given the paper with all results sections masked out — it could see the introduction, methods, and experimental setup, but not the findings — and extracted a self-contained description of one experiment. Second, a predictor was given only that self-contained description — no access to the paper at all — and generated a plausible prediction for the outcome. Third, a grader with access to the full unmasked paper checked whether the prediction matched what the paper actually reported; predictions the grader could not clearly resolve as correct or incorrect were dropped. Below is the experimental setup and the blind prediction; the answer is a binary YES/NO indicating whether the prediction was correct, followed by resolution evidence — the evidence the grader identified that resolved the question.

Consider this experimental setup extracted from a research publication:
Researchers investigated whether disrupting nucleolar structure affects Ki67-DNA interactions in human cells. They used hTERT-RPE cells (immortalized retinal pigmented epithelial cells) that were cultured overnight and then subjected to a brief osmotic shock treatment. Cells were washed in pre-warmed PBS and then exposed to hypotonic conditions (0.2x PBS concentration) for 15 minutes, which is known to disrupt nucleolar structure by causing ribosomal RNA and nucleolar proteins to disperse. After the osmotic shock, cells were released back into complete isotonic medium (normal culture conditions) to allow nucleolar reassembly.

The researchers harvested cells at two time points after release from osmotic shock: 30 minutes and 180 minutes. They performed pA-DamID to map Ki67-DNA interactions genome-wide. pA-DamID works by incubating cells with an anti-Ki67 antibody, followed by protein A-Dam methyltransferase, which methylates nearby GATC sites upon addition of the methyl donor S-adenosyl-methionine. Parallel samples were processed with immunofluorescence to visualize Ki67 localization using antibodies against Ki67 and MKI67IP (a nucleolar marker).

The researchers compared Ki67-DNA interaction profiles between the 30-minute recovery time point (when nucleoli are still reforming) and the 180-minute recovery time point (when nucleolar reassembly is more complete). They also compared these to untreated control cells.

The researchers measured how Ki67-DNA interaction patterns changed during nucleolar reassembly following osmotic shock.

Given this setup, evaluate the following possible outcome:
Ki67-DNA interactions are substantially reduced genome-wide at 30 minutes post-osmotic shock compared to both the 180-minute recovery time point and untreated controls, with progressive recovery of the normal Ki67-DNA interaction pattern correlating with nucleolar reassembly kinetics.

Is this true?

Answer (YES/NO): NO